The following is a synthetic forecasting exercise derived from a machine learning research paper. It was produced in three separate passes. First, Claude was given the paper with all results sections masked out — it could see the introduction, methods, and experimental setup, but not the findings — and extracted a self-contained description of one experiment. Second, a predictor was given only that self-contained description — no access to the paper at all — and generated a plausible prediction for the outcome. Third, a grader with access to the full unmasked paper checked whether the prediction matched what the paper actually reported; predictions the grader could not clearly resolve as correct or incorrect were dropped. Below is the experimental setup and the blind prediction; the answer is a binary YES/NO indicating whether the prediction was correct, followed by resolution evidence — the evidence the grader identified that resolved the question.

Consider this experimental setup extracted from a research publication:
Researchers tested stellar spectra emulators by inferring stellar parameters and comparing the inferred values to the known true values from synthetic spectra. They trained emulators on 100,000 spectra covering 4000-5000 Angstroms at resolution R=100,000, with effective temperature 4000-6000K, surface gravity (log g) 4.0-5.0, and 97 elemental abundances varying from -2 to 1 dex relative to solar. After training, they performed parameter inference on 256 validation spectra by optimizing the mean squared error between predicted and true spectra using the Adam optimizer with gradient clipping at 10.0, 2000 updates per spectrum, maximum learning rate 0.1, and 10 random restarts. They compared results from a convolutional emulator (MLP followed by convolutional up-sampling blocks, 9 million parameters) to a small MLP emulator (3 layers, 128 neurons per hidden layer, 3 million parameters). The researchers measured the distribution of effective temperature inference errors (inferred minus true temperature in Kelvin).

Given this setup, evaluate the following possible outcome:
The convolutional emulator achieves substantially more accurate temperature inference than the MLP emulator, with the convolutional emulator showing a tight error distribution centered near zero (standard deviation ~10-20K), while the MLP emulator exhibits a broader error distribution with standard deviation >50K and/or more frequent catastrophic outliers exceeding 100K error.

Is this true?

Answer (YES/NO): NO